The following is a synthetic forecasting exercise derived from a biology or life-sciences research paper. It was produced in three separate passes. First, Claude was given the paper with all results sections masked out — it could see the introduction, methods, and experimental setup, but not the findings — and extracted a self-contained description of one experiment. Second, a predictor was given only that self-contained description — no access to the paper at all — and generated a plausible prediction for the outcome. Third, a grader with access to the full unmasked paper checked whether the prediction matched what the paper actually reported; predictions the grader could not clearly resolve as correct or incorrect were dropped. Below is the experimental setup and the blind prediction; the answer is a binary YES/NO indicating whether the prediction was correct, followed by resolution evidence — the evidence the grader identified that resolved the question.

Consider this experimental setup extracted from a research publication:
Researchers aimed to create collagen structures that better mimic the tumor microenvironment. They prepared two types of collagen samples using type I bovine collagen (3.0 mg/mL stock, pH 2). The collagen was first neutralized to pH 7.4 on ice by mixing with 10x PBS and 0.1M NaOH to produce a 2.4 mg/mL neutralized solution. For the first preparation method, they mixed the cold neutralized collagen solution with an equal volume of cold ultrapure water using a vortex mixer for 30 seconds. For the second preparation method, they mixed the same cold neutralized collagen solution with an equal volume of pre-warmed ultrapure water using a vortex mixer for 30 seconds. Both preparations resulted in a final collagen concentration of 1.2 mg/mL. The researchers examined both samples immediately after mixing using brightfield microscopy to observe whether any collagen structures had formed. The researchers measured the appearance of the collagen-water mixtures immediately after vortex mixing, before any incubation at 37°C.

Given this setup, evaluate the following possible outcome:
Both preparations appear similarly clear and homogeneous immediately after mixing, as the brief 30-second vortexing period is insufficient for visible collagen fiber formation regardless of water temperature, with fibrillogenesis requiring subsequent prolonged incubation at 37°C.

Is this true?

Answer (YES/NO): NO